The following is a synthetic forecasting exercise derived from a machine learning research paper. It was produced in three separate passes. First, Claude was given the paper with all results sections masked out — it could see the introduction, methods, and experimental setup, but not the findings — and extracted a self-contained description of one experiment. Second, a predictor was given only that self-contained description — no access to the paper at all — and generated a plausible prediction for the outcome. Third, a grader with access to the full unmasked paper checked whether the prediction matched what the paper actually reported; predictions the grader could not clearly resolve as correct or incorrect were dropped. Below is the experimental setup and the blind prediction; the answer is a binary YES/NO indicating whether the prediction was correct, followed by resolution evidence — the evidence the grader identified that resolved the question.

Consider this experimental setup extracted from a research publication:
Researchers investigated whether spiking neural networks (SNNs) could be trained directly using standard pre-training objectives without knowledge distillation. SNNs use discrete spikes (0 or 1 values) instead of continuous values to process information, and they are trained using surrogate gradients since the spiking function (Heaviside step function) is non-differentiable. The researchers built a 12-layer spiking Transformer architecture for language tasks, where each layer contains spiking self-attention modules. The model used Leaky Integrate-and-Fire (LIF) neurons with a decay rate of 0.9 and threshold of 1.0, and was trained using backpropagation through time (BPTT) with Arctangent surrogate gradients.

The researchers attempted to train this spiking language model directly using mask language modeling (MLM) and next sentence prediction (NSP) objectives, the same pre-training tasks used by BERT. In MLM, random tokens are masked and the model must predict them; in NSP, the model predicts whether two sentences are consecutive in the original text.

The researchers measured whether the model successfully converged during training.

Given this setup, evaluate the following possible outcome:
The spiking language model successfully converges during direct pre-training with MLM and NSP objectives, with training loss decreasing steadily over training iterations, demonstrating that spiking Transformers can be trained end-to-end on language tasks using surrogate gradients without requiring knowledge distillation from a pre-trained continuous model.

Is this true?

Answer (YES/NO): NO